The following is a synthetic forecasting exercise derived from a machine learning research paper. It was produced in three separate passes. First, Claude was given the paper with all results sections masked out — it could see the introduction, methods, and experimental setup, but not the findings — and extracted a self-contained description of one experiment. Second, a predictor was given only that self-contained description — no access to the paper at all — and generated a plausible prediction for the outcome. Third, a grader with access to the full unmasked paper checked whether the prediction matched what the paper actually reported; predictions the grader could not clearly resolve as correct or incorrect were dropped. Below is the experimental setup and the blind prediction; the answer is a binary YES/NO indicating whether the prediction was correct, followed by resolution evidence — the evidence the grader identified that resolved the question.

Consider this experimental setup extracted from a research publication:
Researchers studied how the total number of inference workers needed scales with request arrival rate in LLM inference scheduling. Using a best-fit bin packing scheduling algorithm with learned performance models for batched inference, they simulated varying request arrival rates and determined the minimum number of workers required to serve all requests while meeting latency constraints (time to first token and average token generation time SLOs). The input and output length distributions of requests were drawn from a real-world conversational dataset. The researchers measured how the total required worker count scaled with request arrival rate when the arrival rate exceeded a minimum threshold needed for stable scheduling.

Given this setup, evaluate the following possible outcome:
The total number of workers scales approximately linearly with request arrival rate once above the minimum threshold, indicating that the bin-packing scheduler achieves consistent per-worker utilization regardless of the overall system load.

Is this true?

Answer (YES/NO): YES